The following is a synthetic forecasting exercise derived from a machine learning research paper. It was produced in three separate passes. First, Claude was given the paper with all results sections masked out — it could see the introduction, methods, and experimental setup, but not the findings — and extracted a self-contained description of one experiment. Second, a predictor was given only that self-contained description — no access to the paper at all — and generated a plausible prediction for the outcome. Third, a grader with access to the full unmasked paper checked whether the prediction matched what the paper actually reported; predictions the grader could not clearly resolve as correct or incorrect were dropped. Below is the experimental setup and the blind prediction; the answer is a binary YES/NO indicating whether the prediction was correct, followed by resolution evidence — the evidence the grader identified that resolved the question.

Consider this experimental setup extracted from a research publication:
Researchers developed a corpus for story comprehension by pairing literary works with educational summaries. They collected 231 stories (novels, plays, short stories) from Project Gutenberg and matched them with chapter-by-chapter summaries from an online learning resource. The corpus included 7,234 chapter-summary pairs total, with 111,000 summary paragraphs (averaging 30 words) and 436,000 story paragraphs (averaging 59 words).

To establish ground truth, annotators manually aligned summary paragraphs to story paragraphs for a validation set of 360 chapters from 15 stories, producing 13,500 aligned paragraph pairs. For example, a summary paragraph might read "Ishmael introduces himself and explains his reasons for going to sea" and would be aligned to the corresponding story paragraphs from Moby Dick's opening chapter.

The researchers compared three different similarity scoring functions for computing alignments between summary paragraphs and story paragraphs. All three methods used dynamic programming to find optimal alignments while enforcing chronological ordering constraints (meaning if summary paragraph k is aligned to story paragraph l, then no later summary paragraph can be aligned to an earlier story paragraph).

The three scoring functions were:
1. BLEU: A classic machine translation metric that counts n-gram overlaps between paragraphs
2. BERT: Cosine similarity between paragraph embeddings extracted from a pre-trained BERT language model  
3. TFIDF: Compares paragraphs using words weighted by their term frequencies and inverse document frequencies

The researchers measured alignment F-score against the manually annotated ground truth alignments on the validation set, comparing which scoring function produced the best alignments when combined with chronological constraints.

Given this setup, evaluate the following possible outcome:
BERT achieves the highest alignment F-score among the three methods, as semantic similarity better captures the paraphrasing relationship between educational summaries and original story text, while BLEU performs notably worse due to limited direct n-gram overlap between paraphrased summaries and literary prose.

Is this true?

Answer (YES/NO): NO